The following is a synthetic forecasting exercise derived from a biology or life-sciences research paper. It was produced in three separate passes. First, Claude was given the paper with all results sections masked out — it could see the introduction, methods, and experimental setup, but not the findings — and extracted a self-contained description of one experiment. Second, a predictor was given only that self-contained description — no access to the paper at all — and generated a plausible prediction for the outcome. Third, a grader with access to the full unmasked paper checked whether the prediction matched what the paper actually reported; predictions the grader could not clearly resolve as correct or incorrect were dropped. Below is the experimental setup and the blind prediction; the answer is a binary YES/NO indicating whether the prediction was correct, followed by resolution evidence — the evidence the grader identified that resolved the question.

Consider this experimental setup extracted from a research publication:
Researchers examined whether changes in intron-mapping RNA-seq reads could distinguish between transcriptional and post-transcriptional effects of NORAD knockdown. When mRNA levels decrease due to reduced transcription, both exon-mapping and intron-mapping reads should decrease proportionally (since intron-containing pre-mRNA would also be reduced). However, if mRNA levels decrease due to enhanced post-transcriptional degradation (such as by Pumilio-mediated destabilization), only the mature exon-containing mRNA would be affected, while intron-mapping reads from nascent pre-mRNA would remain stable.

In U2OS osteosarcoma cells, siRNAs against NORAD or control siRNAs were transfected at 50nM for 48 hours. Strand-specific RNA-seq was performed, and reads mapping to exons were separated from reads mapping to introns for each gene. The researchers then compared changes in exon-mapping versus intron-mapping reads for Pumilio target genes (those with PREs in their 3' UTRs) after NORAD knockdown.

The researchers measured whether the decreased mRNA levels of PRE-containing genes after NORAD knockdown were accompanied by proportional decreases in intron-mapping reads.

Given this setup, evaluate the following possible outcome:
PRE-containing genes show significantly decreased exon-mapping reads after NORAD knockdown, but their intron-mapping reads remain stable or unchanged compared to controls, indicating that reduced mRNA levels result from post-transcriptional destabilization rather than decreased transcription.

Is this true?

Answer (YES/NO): YES